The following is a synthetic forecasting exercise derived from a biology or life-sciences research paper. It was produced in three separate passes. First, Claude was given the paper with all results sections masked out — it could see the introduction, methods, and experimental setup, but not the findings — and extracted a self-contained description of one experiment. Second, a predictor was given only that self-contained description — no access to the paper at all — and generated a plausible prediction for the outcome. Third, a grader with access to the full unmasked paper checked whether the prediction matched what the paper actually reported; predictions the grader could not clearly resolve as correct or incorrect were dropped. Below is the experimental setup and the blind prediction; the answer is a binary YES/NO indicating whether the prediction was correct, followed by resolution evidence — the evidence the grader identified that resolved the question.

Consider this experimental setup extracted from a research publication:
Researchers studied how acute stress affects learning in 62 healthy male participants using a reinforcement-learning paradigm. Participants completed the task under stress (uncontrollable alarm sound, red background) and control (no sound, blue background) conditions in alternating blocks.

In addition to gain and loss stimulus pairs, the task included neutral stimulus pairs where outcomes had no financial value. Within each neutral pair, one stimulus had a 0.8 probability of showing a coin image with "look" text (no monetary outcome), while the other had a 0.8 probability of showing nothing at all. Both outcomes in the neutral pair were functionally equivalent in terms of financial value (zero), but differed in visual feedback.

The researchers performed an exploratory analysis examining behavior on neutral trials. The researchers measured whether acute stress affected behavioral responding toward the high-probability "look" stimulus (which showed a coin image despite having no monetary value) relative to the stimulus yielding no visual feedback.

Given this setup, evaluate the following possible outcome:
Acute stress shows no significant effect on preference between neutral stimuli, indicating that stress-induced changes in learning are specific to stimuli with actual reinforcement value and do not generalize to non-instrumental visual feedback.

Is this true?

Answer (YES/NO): NO